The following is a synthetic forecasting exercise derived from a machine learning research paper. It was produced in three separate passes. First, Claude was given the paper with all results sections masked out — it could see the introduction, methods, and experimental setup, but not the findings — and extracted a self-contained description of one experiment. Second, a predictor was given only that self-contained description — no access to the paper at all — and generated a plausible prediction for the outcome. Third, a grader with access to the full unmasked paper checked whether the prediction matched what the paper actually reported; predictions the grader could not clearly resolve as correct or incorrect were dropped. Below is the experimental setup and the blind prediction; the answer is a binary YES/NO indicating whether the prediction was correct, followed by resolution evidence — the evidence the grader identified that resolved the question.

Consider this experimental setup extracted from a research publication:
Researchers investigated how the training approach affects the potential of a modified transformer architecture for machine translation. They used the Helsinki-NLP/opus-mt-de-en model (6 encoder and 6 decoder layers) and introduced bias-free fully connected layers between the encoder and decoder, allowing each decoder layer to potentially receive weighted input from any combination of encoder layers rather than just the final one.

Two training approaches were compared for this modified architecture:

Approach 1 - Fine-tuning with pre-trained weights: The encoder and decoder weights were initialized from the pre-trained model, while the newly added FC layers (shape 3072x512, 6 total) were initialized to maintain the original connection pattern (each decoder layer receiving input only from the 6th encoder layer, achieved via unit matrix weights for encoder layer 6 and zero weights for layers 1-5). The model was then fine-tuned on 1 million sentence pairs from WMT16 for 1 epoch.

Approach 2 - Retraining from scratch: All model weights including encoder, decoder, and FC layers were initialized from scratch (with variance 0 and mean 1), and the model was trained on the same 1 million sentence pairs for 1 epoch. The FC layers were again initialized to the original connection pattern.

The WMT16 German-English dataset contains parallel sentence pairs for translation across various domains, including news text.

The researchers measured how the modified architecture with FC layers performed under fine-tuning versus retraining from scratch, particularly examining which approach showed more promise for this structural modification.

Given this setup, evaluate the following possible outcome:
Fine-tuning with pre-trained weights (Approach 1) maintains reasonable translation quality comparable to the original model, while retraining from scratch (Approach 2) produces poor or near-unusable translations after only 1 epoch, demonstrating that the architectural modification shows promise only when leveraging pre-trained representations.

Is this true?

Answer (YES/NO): NO